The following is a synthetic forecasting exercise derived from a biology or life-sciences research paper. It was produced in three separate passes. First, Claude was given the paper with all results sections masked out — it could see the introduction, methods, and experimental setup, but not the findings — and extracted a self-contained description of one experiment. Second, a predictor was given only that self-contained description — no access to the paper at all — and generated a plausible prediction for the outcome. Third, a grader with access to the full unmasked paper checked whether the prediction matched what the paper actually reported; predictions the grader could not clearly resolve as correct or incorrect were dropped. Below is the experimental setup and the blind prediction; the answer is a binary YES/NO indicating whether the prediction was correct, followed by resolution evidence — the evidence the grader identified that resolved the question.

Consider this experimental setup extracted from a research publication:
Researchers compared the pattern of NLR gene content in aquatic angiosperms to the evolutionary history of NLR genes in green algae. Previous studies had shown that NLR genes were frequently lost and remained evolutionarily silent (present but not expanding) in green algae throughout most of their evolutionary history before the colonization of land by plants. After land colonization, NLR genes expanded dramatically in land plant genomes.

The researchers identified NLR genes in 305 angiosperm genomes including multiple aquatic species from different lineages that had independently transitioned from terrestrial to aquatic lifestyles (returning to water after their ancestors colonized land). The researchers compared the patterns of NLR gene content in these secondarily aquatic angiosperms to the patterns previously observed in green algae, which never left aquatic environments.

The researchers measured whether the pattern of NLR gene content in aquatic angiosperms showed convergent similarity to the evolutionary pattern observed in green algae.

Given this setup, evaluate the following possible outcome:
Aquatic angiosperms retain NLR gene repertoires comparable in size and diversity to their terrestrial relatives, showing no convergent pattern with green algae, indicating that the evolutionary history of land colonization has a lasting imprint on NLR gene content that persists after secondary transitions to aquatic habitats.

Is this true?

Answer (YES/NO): NO